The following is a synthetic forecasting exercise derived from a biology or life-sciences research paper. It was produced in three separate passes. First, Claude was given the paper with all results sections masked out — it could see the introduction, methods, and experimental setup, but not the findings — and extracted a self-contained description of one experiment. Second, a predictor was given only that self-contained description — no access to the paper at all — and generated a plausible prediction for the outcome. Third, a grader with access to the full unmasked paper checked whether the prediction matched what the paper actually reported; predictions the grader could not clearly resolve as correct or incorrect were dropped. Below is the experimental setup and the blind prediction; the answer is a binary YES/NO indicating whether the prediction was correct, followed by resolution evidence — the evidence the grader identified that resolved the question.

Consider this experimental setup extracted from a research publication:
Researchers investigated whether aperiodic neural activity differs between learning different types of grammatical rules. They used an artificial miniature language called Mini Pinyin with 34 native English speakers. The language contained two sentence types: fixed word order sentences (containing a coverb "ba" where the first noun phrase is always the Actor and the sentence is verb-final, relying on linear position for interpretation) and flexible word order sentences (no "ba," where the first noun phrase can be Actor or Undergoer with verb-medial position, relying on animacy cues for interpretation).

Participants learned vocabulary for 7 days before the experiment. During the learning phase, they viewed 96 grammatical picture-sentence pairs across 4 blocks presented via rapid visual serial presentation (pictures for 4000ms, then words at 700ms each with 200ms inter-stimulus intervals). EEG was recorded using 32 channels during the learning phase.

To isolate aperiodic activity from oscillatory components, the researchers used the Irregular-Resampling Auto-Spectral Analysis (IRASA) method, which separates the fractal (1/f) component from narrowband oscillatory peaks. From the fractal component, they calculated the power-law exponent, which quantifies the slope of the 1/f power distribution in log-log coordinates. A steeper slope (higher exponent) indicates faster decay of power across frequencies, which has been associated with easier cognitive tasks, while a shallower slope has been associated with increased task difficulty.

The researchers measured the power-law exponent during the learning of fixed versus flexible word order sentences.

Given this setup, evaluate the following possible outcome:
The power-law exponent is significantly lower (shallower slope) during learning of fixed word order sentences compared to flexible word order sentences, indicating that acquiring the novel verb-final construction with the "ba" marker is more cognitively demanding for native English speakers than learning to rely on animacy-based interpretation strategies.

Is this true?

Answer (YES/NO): NO